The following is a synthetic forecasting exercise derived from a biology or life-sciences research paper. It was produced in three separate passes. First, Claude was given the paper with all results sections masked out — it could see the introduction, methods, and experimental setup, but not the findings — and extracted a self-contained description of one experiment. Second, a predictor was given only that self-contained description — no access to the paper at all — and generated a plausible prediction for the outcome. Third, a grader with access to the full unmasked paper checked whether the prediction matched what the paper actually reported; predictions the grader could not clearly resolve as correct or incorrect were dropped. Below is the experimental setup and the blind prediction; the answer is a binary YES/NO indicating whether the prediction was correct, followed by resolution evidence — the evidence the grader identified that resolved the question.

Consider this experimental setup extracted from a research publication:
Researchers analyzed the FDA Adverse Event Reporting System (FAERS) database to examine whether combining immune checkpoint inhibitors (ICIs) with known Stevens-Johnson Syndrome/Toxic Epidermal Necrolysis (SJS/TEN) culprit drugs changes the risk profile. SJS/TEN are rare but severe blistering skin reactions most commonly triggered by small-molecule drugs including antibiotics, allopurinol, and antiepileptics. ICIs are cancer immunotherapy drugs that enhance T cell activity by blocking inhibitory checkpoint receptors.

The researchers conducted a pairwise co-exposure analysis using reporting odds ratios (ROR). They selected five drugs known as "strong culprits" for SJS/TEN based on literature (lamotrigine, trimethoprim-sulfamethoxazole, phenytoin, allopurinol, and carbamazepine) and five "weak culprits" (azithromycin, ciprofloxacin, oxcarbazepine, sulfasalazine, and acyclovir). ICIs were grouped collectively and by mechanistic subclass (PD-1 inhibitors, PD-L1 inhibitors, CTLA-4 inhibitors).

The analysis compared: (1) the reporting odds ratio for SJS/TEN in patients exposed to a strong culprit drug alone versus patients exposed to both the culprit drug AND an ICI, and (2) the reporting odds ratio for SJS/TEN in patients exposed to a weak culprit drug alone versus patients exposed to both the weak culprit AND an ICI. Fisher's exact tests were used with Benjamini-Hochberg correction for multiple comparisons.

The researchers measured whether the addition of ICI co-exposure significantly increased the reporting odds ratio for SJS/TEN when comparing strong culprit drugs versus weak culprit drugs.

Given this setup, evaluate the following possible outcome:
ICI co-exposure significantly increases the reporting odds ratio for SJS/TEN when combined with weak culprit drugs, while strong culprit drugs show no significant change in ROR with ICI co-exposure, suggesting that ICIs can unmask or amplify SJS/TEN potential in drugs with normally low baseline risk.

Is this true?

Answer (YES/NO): NO